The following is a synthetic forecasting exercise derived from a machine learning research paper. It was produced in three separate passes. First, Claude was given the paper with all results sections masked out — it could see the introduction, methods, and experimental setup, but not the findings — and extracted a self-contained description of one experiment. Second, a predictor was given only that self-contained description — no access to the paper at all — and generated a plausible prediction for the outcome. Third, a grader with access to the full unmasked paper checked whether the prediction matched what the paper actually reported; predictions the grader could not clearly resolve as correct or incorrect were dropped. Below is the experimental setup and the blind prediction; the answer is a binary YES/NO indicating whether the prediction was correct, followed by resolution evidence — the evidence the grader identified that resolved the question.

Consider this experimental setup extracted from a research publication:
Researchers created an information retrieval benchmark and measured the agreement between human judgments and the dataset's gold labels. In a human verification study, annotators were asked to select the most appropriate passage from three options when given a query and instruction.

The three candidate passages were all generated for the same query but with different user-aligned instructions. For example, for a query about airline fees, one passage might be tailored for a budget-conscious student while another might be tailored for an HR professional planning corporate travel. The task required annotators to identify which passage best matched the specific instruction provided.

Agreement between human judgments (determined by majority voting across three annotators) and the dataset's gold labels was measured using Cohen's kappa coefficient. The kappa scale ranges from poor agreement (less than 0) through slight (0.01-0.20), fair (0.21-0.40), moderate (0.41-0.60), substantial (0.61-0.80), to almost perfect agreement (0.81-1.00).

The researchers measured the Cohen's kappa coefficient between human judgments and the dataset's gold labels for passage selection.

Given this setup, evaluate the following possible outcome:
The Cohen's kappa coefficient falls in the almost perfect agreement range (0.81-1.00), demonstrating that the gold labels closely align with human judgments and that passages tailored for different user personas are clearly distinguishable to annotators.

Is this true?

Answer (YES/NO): NO